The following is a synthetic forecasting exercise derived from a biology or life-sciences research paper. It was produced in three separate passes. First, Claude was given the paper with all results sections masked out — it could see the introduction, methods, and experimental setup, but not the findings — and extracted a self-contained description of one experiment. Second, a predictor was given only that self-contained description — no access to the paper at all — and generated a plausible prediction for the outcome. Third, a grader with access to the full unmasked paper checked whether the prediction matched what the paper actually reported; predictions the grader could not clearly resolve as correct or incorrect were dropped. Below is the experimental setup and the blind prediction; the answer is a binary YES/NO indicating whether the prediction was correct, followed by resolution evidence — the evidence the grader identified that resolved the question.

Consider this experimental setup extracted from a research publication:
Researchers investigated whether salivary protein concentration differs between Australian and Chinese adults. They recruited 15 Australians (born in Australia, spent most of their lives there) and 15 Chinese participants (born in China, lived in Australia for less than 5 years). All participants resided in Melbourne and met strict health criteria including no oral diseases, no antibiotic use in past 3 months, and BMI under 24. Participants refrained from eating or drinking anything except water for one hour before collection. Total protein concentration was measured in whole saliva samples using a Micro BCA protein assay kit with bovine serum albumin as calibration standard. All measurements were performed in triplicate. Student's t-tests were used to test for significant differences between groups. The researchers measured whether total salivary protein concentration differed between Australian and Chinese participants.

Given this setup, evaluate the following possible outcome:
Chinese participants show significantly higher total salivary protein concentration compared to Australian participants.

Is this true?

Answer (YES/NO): NO